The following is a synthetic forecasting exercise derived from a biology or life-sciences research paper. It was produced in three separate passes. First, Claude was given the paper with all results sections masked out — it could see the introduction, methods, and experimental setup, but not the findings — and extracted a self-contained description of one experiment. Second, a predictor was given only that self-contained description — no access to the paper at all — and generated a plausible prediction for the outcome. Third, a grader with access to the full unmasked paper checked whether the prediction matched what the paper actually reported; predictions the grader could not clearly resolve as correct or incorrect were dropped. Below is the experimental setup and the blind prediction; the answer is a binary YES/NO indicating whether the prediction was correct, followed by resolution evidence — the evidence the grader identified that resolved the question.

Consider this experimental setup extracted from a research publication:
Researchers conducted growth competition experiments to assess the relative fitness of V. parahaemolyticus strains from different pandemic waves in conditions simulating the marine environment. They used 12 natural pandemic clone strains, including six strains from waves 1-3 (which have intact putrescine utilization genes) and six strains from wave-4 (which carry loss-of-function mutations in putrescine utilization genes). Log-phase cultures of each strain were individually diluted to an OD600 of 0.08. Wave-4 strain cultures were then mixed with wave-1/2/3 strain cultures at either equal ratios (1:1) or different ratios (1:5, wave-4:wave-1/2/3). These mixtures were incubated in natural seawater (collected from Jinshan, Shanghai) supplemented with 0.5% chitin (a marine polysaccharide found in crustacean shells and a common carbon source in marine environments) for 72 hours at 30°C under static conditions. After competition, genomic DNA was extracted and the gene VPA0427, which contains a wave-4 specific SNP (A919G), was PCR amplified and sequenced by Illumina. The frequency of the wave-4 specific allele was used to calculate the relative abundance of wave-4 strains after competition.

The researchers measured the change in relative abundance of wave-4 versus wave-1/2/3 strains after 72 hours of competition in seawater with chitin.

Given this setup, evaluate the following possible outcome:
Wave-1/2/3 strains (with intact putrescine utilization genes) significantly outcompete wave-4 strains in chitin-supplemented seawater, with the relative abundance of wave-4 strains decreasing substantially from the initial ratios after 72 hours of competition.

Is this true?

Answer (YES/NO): NO